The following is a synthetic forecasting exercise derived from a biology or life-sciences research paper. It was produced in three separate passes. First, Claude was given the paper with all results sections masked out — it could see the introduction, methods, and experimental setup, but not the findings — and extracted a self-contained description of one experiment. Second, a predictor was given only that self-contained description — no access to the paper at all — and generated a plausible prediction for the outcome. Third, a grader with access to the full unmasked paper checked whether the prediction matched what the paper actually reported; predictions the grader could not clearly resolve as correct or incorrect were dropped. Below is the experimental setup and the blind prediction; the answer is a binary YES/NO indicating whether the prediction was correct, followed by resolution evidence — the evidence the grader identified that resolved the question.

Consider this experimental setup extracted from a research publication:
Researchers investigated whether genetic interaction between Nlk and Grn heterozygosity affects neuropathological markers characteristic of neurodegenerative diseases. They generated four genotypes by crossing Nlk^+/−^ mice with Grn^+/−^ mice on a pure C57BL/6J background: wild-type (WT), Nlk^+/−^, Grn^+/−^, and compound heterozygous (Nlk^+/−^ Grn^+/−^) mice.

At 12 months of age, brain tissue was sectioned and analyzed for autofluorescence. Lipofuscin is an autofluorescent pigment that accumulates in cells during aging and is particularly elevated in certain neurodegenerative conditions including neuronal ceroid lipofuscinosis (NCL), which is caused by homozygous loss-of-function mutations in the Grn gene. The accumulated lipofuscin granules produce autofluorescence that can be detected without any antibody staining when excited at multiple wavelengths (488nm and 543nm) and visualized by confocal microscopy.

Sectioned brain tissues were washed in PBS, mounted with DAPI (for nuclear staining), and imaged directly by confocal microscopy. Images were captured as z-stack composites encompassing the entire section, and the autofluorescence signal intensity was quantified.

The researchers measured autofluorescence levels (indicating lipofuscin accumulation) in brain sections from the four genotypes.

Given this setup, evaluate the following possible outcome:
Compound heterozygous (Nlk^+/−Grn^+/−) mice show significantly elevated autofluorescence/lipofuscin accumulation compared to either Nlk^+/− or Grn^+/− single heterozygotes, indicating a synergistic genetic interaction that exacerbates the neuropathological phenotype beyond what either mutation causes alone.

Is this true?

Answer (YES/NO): YES